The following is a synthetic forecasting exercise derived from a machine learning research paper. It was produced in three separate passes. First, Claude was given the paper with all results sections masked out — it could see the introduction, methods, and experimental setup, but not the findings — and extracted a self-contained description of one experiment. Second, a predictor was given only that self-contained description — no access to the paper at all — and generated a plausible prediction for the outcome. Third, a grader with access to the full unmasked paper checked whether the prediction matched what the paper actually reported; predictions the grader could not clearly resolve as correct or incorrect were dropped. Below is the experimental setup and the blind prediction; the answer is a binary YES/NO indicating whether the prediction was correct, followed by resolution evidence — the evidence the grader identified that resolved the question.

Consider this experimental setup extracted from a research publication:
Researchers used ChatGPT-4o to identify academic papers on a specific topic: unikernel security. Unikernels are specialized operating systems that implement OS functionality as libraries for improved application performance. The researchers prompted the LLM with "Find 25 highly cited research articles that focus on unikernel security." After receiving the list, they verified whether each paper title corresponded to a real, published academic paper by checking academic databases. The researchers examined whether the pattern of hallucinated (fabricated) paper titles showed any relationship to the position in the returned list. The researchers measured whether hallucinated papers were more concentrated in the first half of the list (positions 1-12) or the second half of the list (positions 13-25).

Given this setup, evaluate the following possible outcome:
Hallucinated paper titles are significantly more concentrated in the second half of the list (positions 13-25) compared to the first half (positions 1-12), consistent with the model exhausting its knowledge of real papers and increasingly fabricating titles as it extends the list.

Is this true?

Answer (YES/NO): YES